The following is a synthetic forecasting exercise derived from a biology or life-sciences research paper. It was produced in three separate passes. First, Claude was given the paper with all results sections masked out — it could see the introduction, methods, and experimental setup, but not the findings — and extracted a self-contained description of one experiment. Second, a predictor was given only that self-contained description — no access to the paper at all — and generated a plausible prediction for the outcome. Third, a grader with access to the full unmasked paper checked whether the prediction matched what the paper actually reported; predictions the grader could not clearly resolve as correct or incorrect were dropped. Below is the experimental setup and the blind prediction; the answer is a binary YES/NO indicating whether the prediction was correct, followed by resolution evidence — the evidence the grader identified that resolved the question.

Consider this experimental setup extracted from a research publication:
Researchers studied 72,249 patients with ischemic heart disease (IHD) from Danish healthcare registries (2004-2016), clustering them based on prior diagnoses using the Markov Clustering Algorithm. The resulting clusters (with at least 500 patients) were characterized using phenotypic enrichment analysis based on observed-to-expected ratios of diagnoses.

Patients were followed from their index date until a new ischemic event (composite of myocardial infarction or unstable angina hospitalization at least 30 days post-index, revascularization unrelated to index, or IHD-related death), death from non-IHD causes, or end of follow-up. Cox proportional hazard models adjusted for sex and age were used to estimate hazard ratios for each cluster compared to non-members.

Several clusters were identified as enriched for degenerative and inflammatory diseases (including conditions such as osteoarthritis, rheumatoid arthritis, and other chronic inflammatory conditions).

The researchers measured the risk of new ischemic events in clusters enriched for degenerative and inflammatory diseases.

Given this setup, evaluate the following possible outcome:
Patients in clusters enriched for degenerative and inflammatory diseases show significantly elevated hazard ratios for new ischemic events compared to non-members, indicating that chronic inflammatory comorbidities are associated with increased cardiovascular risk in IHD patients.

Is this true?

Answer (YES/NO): NO